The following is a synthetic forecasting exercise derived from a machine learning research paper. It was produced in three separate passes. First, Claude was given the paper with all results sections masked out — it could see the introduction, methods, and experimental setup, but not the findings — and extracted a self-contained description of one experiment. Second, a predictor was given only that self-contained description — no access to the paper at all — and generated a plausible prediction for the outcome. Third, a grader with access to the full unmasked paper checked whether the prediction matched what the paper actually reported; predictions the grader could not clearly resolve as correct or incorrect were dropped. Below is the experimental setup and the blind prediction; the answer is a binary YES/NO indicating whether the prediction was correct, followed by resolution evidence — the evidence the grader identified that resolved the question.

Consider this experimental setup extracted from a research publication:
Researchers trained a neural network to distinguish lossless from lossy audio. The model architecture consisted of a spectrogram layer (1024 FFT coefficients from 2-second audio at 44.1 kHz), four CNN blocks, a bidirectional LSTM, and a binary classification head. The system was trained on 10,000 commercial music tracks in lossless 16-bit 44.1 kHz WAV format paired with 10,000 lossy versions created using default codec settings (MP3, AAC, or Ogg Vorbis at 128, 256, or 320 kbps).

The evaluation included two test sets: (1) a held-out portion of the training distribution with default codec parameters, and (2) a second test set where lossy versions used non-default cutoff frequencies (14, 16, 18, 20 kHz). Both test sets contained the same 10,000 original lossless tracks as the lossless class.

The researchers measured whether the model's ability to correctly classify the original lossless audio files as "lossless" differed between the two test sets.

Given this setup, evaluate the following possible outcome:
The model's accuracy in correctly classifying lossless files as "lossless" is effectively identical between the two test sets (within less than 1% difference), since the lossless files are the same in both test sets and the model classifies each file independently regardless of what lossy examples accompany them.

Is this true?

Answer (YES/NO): YES